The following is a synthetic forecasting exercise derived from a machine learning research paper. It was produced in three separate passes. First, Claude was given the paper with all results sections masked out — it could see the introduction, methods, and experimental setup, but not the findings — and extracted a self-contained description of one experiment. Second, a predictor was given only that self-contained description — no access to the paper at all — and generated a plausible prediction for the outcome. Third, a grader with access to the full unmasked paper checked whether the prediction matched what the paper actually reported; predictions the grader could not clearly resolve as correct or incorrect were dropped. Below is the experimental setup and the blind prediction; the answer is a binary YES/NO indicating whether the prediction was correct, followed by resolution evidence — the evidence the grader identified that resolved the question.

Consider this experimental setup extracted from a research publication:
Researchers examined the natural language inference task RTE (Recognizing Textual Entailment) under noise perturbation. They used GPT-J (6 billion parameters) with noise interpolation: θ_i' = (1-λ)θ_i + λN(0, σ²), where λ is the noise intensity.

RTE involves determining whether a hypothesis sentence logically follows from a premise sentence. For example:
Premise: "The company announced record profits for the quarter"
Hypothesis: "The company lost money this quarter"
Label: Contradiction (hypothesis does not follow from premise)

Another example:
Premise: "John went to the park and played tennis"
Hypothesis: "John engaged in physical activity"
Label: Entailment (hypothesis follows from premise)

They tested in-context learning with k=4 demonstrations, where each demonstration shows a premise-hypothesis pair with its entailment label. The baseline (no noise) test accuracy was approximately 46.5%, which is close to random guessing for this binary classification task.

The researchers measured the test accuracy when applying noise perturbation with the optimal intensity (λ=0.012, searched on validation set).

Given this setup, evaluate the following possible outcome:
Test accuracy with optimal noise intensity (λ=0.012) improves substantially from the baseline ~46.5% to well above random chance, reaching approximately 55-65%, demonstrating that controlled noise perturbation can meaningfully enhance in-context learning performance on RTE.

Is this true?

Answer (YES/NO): NO